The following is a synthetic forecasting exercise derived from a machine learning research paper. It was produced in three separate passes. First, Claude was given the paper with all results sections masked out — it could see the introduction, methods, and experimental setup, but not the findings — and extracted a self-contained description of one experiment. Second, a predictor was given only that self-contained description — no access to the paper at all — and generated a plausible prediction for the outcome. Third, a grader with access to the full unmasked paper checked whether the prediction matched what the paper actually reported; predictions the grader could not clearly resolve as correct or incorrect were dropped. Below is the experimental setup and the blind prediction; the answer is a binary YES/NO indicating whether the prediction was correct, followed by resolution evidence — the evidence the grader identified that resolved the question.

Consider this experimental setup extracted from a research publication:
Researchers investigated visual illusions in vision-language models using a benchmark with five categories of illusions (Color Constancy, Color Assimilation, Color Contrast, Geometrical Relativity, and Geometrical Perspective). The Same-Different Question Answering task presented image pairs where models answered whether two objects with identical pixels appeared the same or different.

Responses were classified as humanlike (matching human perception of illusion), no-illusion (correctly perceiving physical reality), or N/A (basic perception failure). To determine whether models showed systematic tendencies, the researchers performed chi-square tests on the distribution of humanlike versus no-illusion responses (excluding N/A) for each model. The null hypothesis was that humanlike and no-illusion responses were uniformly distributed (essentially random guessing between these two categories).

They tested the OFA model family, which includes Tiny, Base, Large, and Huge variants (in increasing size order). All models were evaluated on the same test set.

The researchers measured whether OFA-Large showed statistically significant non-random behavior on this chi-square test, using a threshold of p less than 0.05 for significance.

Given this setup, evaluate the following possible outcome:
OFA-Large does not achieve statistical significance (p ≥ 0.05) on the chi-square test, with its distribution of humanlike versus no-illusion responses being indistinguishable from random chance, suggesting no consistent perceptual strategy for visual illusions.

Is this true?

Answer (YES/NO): YES